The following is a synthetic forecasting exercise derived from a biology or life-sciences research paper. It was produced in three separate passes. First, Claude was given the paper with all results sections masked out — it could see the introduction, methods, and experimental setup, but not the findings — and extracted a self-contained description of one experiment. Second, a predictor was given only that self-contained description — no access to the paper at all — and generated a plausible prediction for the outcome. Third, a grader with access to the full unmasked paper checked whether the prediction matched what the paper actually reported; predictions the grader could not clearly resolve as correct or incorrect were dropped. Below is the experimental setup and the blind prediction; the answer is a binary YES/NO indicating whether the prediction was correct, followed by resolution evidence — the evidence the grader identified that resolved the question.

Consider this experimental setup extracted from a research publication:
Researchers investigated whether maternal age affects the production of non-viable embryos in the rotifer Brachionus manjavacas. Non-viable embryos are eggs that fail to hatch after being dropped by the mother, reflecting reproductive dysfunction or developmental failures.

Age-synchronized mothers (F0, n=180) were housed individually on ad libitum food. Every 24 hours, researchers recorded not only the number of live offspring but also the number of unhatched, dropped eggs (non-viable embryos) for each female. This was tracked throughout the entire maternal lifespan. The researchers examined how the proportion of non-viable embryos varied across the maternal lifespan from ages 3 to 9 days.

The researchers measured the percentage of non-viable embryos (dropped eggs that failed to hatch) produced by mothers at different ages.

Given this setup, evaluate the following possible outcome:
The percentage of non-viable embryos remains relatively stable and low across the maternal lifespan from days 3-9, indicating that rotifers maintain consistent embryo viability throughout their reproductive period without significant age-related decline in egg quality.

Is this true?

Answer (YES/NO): NO